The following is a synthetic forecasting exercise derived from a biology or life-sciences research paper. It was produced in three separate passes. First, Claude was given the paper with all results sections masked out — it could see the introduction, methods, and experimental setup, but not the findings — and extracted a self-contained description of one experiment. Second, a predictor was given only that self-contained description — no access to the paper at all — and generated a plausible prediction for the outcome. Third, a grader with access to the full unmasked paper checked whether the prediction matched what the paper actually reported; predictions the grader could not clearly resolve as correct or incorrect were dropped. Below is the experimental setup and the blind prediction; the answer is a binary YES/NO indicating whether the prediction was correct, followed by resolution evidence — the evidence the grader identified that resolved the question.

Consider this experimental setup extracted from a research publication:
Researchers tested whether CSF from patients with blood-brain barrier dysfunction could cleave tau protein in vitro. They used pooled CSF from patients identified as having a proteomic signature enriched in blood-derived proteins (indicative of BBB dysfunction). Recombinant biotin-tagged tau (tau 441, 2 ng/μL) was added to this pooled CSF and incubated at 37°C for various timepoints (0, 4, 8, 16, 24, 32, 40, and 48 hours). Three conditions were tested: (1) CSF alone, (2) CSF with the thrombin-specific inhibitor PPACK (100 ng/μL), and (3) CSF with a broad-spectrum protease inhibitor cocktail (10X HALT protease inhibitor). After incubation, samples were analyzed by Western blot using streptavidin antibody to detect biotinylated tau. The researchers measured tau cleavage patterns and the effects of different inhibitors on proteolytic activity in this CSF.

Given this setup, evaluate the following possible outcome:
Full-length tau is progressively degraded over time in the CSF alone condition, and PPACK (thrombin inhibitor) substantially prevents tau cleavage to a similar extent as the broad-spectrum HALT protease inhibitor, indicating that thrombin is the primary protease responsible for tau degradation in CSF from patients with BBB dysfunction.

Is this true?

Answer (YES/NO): NO